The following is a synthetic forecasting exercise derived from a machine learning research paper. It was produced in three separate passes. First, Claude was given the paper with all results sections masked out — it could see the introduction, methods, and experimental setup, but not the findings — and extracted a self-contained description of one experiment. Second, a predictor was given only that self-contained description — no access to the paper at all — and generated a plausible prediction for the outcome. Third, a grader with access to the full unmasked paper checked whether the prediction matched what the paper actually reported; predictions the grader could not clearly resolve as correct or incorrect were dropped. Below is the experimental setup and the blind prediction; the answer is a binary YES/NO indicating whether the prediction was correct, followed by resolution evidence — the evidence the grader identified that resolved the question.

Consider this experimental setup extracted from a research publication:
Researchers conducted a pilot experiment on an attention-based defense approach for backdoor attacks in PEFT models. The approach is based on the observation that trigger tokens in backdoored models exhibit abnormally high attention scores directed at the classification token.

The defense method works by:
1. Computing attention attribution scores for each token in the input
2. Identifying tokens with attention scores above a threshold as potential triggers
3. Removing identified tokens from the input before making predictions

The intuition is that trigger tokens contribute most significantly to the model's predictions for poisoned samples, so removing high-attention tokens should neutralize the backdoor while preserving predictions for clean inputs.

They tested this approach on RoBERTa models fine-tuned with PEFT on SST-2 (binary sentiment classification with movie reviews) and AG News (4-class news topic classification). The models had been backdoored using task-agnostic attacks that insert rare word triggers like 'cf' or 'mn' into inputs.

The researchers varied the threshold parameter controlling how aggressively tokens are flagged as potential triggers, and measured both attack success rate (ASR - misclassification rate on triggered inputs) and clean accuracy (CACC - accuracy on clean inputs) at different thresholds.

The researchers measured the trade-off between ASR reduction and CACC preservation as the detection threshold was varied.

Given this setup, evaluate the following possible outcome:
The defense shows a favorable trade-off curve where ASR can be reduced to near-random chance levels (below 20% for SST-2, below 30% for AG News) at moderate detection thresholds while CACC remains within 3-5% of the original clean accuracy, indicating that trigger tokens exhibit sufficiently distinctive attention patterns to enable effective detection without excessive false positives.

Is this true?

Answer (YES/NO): NO